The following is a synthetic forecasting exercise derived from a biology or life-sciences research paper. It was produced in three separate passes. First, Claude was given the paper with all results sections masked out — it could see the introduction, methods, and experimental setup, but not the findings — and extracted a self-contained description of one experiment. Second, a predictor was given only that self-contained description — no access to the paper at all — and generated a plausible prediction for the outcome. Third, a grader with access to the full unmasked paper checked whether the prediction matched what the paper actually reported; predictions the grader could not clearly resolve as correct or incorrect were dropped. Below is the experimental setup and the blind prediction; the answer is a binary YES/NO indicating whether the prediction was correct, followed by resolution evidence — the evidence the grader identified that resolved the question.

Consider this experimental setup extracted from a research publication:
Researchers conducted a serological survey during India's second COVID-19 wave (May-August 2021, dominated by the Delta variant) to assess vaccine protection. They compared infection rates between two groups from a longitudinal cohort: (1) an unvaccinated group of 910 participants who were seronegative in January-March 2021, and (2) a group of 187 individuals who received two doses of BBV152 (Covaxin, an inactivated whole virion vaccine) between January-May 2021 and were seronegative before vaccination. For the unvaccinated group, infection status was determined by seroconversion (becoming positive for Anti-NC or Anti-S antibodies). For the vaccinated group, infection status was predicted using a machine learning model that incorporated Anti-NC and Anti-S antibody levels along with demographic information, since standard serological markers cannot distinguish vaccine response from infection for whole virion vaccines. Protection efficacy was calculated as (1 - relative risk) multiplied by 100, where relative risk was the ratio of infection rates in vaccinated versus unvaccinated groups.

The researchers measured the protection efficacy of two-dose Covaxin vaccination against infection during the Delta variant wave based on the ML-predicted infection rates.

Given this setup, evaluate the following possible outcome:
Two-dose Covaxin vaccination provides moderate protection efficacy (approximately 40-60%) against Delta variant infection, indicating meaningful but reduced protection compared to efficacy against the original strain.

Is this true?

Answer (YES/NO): YES